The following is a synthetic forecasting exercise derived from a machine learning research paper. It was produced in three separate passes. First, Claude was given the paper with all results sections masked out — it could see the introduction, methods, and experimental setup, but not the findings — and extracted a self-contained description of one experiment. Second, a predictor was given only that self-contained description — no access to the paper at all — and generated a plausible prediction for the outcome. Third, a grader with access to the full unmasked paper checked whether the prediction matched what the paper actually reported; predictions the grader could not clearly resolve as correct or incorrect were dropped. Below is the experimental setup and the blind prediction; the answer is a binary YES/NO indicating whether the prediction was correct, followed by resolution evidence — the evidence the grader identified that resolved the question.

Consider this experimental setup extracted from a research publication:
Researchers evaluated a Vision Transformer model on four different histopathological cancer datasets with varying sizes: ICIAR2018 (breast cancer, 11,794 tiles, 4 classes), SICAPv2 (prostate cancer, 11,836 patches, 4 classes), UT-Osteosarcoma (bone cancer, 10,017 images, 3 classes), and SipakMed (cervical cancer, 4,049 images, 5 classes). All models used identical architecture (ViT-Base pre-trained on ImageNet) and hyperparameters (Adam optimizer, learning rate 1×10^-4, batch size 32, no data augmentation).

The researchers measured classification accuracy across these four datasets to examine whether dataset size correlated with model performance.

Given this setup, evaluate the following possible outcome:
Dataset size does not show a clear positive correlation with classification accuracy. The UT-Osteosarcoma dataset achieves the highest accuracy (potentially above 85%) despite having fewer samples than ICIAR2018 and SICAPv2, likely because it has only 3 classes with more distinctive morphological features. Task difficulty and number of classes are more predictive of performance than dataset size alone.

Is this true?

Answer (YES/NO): NO